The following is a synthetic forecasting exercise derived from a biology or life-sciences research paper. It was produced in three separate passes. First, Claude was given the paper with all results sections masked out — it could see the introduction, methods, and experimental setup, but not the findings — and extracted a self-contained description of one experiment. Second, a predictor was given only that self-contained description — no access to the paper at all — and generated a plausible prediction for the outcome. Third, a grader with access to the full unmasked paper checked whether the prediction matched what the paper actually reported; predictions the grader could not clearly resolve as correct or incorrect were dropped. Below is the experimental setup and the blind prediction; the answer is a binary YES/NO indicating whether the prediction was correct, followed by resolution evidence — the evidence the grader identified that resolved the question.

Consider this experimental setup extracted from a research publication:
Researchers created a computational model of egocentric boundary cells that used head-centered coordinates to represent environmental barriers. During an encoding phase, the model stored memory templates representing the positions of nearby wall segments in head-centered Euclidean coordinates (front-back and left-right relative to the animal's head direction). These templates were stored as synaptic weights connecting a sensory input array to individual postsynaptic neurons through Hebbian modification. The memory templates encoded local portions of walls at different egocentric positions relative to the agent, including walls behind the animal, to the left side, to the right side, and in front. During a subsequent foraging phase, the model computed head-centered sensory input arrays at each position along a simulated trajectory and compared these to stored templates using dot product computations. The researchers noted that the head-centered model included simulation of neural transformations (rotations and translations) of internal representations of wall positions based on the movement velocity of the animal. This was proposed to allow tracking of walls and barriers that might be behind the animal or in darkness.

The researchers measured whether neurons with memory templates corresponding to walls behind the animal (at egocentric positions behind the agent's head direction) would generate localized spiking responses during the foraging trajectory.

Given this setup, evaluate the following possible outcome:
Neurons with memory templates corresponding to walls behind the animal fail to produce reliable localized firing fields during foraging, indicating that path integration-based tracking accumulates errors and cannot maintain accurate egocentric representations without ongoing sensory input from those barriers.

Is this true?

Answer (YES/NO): NO